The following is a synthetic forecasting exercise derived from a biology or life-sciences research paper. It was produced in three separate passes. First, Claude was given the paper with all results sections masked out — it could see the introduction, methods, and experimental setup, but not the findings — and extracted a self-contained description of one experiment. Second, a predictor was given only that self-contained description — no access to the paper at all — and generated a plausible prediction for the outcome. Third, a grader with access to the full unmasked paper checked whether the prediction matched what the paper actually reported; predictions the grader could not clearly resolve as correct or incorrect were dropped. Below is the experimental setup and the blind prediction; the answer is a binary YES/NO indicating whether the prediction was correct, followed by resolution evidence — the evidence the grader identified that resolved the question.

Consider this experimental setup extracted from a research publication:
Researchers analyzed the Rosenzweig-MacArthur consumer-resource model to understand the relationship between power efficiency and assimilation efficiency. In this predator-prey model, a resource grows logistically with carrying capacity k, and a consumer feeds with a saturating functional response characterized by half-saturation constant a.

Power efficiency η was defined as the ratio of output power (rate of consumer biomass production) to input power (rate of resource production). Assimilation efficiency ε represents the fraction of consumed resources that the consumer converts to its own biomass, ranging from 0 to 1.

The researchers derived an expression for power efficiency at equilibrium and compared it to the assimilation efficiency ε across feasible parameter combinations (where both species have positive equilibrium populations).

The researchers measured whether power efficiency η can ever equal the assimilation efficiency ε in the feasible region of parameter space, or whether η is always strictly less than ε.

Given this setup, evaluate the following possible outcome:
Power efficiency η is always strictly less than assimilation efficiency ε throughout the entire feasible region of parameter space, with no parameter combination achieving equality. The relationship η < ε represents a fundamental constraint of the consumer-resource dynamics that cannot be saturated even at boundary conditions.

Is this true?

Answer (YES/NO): YES